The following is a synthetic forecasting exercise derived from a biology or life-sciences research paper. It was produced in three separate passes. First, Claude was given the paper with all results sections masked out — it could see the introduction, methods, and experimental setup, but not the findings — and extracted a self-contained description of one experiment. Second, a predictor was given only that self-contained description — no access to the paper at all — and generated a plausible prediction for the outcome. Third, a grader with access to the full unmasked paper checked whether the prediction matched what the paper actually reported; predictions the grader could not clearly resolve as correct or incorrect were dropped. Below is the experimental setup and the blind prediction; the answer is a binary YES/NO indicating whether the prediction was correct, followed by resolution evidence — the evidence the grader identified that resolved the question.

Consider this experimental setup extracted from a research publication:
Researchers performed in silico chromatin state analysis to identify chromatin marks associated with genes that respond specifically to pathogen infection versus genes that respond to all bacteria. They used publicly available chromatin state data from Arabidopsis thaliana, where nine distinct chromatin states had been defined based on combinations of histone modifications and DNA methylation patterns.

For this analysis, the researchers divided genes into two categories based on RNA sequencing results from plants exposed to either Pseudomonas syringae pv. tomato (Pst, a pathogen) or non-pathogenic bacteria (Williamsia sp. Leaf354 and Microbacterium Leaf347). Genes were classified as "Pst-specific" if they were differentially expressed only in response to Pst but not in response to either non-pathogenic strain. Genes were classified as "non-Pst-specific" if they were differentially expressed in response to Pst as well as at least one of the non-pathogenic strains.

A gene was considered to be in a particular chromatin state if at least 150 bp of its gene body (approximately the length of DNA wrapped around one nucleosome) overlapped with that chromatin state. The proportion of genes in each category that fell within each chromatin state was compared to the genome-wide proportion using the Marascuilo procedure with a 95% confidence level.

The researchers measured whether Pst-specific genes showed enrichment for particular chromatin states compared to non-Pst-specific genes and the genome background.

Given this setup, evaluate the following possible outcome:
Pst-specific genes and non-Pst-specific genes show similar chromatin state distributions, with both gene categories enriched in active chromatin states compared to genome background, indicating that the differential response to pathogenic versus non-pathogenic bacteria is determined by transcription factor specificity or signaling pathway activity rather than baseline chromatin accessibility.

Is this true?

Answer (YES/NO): NO